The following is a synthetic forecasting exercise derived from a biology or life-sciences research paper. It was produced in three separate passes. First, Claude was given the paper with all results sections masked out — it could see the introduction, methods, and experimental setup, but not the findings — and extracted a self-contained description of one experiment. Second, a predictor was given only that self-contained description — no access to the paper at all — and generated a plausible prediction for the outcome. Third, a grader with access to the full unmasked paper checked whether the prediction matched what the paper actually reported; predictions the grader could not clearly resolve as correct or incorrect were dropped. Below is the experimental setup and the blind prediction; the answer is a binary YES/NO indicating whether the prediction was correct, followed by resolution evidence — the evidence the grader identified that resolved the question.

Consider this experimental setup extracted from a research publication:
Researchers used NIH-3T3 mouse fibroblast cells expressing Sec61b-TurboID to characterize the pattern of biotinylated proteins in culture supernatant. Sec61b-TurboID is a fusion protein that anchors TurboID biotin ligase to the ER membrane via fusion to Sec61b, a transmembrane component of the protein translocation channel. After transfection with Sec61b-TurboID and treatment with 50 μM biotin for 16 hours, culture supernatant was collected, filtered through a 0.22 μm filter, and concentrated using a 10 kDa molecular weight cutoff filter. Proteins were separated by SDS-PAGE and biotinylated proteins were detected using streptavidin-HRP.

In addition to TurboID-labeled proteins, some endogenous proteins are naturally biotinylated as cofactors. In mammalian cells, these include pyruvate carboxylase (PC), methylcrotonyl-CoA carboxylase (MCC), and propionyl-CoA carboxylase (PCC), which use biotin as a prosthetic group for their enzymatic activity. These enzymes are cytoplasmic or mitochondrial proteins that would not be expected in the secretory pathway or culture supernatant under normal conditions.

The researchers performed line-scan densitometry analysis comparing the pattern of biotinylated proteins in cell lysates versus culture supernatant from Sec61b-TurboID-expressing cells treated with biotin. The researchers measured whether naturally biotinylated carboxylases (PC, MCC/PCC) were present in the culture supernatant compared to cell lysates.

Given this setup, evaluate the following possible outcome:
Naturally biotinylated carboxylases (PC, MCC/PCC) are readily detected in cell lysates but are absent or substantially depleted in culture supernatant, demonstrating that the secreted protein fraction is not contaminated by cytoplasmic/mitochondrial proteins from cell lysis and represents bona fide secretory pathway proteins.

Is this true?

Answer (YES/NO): YES